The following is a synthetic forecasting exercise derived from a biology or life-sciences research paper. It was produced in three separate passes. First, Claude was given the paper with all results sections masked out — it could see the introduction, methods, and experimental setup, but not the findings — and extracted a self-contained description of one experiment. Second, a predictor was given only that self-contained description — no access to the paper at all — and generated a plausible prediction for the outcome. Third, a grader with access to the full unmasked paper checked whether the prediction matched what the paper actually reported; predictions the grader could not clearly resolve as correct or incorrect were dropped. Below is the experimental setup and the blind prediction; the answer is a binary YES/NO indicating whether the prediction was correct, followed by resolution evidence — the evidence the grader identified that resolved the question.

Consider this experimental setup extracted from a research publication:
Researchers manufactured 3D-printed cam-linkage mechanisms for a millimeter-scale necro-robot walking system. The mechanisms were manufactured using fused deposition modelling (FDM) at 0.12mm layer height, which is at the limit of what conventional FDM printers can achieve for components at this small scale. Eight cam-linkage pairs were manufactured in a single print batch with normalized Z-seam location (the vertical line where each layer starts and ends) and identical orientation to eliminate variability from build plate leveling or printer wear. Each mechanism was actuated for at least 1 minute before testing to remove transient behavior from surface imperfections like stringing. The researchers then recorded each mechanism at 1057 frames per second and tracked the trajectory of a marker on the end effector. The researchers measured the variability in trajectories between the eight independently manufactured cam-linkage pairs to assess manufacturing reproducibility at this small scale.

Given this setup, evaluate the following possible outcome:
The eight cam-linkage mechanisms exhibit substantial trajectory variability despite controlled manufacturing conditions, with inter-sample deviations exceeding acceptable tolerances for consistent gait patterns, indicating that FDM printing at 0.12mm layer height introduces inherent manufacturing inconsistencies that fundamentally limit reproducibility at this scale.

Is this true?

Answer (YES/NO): NO